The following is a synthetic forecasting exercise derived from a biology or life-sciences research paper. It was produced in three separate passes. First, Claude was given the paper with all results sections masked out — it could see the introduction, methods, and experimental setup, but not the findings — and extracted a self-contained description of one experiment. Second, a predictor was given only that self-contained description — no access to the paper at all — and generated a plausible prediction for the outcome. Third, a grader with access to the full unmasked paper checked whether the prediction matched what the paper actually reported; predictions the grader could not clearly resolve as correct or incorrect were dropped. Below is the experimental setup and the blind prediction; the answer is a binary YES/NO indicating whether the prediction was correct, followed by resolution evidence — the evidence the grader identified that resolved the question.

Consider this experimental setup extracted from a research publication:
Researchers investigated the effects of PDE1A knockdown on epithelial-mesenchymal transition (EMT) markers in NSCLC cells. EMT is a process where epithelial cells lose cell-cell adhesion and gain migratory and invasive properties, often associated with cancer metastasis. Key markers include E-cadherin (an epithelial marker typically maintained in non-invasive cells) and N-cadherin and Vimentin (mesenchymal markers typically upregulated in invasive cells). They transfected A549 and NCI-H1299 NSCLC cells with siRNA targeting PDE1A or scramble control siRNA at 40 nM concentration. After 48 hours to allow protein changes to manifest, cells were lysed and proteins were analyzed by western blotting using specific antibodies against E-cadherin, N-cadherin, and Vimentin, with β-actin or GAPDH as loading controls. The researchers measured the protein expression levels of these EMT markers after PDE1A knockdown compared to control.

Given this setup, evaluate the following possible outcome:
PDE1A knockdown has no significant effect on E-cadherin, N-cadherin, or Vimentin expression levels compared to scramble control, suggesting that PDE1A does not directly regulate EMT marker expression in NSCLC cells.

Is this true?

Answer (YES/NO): NO